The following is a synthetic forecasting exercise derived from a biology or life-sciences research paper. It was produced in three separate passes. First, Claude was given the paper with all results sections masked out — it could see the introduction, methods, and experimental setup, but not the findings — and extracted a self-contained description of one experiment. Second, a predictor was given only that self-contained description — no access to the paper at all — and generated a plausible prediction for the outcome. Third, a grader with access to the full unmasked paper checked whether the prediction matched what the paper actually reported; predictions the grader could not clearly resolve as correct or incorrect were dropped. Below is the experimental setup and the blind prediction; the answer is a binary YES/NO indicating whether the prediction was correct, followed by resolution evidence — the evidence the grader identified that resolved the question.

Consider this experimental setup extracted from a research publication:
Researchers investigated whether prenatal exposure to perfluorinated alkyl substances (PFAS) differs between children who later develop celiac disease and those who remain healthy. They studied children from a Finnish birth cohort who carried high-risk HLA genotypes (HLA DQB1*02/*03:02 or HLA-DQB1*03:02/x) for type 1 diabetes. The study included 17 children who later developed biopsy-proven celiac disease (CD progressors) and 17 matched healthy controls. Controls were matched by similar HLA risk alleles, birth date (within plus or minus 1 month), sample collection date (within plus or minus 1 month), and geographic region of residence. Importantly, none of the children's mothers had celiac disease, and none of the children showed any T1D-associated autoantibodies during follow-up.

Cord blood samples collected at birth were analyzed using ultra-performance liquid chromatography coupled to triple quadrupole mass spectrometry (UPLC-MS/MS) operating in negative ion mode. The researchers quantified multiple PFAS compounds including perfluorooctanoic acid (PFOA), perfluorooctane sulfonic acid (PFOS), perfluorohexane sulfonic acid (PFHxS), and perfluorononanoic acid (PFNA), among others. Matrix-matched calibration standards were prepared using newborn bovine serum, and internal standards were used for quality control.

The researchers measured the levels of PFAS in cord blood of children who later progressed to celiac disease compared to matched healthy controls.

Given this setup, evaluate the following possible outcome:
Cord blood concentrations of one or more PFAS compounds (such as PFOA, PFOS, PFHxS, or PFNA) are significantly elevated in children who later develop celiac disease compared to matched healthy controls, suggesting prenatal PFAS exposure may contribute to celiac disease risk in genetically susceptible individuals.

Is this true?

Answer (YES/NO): NO